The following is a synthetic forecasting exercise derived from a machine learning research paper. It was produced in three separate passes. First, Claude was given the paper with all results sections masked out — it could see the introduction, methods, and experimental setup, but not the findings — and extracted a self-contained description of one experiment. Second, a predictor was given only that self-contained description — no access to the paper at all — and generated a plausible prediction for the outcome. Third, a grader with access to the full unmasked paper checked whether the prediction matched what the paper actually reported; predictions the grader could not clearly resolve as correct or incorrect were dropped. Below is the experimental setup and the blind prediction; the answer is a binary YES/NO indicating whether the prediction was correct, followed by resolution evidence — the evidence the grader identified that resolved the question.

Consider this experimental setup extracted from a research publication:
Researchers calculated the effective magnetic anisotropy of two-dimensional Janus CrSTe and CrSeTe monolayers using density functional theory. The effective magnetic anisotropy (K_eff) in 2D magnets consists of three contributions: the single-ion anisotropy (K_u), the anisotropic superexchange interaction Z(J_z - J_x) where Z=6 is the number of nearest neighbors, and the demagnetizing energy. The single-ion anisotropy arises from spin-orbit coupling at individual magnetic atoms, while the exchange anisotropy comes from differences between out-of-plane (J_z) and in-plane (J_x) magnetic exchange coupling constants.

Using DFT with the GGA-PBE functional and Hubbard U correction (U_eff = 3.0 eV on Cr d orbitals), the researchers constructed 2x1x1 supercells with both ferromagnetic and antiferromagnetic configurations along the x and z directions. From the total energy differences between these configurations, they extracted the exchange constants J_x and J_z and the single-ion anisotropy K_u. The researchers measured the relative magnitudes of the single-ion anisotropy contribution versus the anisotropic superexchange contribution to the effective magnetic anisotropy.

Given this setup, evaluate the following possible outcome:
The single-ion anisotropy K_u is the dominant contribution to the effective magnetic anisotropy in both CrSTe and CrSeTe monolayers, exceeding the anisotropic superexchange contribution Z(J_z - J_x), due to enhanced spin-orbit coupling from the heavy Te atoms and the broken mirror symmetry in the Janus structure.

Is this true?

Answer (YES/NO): NO